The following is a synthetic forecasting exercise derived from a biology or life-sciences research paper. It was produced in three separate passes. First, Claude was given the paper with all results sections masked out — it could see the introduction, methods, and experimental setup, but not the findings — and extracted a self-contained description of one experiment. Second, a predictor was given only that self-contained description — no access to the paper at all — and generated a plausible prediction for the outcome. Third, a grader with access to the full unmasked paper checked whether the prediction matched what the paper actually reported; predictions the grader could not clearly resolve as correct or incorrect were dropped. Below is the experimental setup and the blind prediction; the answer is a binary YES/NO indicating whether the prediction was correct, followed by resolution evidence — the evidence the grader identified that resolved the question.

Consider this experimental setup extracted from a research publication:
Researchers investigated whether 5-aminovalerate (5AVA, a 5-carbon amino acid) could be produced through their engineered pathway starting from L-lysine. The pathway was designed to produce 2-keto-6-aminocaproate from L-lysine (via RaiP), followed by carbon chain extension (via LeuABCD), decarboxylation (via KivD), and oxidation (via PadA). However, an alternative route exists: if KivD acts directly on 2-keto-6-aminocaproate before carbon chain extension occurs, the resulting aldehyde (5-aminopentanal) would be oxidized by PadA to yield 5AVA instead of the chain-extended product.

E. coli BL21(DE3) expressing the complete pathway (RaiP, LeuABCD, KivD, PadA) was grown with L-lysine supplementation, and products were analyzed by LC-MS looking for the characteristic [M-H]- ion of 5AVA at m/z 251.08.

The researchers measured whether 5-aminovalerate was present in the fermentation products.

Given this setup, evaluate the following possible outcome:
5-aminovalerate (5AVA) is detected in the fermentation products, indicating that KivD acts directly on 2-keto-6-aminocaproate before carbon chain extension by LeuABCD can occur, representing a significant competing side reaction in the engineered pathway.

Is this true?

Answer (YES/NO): YES